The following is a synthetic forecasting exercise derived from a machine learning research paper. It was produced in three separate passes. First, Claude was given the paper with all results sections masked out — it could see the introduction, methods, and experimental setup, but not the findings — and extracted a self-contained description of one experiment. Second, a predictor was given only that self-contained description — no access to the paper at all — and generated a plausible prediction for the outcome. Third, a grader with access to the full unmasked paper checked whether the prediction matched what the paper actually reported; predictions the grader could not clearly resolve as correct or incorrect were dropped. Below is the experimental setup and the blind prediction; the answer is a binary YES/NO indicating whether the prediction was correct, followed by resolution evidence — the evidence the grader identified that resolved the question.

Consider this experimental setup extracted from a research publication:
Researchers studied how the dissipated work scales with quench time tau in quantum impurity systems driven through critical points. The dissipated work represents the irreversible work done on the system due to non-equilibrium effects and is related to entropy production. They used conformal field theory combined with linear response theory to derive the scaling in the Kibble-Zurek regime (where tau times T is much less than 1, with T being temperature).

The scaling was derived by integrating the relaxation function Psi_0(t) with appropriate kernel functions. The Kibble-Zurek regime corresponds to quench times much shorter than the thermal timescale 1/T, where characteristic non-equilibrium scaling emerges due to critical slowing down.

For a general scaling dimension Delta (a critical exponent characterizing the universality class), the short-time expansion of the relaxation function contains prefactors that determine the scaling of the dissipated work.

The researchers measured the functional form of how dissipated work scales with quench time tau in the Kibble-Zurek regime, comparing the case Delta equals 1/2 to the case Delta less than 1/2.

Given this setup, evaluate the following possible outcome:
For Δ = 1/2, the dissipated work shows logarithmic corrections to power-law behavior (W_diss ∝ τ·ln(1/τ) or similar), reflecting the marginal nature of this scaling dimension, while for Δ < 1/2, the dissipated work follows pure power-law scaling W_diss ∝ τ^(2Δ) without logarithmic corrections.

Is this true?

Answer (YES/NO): NO